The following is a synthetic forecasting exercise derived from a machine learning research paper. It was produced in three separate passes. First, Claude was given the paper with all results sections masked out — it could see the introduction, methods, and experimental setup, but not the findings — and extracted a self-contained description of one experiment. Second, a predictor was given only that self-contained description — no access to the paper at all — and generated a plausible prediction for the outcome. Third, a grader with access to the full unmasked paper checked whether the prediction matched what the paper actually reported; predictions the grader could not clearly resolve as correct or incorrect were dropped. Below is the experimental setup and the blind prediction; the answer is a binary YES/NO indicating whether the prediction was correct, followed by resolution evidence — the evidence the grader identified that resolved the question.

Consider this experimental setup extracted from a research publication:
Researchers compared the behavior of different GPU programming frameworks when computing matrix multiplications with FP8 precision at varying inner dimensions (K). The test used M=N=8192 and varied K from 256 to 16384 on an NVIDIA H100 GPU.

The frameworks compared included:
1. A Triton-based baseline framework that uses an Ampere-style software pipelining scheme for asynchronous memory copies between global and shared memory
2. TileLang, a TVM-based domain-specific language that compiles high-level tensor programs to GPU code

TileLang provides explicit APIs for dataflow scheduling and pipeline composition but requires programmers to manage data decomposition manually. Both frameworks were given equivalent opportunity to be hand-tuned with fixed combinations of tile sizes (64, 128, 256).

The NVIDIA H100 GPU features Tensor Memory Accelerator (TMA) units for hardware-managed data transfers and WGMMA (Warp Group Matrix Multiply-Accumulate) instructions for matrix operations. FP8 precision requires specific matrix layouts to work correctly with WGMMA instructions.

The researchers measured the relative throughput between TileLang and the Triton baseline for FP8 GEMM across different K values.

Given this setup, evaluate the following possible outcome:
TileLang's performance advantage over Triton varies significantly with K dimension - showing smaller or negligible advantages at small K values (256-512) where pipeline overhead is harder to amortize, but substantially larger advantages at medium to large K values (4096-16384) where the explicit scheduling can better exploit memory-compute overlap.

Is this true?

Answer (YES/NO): NO